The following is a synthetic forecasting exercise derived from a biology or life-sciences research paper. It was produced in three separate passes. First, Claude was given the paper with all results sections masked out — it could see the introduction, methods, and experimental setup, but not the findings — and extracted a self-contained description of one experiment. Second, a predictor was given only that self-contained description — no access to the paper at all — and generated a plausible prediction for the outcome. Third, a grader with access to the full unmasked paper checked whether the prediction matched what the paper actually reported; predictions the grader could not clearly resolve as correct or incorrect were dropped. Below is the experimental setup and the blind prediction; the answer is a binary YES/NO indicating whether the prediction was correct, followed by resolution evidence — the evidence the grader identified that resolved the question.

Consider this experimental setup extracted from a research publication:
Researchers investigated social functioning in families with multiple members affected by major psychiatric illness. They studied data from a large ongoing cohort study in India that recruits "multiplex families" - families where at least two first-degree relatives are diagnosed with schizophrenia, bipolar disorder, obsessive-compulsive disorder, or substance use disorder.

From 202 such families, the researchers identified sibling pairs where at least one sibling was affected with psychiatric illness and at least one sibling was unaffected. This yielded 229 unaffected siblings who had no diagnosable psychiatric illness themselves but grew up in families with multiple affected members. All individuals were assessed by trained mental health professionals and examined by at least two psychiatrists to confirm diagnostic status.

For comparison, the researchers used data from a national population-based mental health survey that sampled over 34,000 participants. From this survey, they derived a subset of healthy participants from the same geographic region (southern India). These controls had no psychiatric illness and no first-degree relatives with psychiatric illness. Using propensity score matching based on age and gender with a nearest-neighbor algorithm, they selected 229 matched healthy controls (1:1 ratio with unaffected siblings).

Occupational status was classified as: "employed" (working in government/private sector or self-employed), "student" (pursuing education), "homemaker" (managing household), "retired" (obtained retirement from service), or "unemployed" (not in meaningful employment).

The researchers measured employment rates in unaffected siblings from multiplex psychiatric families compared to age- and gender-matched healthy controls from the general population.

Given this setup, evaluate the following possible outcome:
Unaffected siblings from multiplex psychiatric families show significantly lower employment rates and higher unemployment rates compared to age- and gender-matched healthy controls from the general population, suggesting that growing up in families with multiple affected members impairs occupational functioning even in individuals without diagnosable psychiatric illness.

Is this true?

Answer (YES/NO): NO